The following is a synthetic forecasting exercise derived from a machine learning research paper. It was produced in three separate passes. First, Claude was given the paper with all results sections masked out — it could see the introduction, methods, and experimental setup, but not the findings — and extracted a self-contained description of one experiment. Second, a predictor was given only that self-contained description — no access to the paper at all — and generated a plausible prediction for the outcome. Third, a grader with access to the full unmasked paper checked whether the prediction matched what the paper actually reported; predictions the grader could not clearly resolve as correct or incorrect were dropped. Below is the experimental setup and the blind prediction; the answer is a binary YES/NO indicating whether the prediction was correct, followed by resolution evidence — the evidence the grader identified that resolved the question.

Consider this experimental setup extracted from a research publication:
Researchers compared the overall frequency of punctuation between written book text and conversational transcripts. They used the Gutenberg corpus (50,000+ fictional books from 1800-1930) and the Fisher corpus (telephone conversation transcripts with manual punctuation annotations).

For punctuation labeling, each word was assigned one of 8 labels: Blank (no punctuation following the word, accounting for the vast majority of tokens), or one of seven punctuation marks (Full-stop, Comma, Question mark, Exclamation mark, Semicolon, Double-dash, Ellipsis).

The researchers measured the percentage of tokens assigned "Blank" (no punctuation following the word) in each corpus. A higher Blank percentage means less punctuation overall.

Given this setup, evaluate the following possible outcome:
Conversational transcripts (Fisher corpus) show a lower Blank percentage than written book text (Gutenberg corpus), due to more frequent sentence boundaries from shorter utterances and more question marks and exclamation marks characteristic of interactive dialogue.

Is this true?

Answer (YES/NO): YES